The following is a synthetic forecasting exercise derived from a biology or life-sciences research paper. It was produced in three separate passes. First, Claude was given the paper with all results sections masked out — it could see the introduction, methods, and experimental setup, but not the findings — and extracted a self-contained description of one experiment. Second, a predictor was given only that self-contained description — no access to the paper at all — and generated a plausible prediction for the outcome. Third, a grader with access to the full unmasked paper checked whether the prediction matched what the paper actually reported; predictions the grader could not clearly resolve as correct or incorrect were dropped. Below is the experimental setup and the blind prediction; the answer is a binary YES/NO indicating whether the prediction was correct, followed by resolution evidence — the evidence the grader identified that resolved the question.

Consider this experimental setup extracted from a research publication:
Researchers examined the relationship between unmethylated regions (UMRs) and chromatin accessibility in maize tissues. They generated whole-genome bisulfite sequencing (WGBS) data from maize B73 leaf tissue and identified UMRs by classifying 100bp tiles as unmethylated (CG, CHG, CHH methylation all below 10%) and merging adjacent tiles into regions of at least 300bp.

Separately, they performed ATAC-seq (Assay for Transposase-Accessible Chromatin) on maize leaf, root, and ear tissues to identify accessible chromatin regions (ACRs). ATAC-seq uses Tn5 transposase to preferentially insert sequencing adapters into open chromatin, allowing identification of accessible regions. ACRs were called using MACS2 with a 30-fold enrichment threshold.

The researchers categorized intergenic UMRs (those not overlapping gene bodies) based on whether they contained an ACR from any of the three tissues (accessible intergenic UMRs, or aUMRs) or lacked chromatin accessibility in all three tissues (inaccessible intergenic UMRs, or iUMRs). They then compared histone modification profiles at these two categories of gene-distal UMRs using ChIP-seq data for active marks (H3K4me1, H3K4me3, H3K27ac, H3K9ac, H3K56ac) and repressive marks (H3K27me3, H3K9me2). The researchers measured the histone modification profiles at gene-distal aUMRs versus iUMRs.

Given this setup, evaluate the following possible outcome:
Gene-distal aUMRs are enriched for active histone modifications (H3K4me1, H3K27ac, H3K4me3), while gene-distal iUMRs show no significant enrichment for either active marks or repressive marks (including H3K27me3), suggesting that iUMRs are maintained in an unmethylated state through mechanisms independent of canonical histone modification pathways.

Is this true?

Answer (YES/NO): NO